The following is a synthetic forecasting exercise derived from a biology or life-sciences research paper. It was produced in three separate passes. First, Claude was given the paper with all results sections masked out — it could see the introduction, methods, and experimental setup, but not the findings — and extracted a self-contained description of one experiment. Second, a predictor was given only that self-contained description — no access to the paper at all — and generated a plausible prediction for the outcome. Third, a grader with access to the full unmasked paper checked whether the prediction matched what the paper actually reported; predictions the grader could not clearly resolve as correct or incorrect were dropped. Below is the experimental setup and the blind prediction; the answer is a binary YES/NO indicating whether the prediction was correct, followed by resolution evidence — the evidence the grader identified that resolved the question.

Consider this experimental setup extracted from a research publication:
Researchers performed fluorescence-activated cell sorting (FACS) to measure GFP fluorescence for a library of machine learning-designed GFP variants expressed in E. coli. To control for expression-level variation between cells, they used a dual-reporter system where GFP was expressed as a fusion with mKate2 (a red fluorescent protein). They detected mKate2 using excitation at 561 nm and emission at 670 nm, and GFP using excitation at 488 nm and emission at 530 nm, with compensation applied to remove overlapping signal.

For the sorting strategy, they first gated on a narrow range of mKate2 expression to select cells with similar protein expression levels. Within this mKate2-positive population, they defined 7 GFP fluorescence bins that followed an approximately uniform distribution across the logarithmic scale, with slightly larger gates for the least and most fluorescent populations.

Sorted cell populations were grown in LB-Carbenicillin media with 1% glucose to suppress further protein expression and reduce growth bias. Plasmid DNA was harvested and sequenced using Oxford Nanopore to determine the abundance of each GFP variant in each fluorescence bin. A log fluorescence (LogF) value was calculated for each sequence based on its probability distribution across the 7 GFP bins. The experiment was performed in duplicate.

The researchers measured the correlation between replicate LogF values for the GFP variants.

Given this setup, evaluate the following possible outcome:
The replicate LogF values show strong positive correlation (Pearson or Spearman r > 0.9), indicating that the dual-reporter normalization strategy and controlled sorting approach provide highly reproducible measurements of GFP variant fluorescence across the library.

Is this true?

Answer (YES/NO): YES